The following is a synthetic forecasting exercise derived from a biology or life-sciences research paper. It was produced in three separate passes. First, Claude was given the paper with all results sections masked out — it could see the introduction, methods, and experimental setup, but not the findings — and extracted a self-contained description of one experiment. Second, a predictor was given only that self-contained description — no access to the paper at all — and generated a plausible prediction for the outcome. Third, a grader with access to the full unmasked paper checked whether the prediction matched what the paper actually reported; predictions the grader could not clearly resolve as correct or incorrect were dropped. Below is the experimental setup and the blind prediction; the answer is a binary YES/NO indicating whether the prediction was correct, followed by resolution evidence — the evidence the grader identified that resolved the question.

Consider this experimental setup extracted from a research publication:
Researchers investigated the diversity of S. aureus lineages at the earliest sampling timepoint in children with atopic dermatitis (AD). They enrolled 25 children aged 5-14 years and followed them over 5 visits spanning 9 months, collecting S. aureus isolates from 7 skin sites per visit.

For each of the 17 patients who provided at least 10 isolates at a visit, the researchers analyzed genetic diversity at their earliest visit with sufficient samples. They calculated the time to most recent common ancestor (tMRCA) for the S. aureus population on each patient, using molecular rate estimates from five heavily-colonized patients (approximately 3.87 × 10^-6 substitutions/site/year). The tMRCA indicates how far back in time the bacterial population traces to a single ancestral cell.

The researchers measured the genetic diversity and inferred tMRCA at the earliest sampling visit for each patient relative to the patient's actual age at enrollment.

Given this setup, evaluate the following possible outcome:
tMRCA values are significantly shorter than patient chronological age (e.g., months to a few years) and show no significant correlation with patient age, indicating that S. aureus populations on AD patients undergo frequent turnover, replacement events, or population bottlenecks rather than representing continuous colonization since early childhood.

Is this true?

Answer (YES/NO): YES